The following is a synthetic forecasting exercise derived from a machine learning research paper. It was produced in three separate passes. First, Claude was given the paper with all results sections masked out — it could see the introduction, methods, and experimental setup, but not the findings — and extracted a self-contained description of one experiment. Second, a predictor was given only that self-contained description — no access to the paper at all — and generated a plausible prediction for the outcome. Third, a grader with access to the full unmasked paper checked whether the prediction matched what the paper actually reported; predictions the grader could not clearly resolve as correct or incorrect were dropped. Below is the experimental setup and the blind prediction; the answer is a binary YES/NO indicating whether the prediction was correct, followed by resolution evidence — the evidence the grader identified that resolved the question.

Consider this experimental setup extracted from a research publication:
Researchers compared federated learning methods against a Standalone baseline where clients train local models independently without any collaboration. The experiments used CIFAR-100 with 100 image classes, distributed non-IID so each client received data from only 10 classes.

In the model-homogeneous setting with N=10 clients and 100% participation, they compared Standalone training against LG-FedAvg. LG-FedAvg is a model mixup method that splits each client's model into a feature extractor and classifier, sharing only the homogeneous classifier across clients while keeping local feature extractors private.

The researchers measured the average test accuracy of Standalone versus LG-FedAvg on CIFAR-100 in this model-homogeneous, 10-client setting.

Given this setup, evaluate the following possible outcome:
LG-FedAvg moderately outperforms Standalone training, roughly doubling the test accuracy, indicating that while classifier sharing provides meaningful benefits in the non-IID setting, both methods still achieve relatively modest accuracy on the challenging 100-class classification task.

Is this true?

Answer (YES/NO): NO